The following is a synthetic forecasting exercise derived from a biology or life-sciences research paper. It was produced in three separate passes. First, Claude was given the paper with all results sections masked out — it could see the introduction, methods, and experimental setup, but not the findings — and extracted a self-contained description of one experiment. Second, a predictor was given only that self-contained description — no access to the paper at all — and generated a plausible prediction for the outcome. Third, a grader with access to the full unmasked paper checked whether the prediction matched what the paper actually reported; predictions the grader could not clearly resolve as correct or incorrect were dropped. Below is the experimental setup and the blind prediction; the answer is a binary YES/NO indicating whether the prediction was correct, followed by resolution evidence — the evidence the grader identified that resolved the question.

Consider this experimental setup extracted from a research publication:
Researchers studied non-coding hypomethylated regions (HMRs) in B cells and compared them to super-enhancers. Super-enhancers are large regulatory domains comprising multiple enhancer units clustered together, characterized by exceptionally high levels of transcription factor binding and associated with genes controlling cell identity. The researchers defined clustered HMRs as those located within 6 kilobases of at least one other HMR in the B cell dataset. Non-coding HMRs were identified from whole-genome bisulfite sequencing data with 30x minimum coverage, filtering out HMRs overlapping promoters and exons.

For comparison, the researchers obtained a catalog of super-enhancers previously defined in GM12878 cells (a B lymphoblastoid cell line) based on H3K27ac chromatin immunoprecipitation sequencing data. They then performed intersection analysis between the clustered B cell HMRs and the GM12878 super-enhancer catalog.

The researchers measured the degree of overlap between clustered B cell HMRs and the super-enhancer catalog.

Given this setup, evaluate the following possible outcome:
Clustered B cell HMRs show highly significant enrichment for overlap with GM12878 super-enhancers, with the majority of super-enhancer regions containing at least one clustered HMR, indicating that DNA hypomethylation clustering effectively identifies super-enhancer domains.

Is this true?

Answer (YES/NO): NO